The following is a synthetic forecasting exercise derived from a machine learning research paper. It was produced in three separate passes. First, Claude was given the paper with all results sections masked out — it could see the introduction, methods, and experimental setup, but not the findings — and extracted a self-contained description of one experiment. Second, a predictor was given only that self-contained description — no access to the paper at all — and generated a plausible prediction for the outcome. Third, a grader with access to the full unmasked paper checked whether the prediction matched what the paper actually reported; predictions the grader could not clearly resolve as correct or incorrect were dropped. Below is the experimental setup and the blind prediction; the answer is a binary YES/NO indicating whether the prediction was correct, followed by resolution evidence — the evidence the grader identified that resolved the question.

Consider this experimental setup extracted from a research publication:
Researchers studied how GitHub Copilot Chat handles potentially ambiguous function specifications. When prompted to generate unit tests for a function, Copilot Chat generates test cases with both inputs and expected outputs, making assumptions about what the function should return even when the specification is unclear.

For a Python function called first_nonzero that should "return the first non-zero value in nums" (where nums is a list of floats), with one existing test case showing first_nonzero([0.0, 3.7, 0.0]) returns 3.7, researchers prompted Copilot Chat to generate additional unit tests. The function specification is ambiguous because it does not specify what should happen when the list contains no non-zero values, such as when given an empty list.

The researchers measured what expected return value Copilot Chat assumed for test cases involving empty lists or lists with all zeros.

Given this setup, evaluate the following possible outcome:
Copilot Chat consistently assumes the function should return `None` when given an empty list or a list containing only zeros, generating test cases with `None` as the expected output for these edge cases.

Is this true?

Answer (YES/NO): YES